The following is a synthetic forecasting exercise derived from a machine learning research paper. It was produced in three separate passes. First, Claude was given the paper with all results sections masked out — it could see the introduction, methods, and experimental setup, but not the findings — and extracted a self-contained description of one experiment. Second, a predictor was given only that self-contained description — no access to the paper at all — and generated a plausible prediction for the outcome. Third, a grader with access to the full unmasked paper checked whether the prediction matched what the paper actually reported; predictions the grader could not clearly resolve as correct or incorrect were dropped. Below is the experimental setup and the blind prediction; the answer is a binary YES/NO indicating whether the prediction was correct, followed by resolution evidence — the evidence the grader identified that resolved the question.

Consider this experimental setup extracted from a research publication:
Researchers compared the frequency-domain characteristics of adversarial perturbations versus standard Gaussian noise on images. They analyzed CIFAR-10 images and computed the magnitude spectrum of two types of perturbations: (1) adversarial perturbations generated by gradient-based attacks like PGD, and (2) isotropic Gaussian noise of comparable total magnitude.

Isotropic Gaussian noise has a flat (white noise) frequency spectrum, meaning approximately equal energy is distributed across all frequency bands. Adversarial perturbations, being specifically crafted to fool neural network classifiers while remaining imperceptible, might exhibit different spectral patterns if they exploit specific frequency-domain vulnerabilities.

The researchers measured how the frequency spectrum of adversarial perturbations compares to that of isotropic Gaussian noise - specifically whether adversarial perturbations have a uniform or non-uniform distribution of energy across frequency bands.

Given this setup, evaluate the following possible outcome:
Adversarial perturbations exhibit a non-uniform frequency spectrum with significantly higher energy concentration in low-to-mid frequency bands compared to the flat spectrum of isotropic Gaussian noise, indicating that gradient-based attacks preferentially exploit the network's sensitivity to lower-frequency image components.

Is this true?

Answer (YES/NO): NO